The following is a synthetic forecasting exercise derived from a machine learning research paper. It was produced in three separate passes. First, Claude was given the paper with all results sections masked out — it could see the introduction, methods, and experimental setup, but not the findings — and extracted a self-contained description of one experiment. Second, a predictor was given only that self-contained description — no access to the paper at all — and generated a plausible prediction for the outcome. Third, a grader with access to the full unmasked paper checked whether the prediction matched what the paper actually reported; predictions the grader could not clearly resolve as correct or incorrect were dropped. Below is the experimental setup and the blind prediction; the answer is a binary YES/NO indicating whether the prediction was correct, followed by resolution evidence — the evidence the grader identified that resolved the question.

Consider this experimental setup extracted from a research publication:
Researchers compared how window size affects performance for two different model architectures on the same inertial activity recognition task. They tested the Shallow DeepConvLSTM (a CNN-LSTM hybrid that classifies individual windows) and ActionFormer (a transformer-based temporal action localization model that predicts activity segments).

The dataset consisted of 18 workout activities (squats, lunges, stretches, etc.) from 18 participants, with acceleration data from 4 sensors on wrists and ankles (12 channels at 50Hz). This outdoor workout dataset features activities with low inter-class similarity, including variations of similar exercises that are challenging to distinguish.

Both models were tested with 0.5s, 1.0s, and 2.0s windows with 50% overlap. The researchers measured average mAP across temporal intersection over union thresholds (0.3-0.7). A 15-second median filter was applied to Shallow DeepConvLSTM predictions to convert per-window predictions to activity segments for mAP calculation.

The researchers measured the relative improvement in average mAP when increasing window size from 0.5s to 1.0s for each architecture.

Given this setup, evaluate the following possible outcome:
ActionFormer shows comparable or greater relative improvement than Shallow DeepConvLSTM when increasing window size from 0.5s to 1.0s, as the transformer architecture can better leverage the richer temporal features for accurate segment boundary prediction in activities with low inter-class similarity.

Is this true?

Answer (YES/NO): YES